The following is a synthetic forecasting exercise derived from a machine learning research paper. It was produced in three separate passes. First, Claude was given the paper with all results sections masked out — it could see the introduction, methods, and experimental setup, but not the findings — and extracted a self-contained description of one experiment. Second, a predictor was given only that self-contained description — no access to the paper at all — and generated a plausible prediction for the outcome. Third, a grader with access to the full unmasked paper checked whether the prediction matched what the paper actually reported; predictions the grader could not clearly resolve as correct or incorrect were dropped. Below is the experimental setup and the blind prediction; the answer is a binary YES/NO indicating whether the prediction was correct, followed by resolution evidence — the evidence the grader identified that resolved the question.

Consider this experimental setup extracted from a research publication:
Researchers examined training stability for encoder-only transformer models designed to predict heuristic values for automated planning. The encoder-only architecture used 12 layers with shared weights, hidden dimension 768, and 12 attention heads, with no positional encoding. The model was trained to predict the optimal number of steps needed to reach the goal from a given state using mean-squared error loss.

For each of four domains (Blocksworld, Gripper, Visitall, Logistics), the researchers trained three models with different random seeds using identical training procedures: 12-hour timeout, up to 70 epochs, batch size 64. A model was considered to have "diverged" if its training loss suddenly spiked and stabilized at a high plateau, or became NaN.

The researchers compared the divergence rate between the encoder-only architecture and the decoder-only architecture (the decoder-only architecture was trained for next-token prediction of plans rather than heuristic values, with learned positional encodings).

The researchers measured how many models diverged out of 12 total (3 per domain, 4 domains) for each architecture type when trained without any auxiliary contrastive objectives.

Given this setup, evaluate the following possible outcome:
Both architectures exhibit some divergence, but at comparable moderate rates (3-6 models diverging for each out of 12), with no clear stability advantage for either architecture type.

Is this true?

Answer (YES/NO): NO